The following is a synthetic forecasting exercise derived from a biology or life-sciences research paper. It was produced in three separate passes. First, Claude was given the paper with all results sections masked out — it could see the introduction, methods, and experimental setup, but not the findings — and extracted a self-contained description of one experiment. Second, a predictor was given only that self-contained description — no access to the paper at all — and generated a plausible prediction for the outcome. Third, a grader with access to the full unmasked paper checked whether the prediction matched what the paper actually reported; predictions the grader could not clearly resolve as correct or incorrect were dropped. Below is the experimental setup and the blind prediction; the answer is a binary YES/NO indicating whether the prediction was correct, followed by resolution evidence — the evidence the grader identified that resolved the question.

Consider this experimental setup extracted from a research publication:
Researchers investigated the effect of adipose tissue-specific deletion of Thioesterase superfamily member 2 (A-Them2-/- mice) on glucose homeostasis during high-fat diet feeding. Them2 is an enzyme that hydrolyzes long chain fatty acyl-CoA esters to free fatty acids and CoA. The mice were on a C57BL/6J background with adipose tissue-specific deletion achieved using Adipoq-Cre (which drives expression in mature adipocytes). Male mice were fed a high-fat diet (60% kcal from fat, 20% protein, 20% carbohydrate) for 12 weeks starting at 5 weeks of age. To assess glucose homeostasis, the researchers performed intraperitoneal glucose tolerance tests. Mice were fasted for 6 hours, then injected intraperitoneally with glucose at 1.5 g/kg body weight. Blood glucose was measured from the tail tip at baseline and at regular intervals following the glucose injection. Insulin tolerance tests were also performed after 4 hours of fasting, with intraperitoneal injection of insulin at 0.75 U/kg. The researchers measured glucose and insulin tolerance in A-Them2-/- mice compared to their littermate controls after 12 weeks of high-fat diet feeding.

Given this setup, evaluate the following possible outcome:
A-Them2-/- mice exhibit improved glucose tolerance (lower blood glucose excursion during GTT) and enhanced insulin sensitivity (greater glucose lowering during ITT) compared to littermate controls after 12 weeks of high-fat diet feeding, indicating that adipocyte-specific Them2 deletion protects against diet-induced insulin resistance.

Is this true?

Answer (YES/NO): NO